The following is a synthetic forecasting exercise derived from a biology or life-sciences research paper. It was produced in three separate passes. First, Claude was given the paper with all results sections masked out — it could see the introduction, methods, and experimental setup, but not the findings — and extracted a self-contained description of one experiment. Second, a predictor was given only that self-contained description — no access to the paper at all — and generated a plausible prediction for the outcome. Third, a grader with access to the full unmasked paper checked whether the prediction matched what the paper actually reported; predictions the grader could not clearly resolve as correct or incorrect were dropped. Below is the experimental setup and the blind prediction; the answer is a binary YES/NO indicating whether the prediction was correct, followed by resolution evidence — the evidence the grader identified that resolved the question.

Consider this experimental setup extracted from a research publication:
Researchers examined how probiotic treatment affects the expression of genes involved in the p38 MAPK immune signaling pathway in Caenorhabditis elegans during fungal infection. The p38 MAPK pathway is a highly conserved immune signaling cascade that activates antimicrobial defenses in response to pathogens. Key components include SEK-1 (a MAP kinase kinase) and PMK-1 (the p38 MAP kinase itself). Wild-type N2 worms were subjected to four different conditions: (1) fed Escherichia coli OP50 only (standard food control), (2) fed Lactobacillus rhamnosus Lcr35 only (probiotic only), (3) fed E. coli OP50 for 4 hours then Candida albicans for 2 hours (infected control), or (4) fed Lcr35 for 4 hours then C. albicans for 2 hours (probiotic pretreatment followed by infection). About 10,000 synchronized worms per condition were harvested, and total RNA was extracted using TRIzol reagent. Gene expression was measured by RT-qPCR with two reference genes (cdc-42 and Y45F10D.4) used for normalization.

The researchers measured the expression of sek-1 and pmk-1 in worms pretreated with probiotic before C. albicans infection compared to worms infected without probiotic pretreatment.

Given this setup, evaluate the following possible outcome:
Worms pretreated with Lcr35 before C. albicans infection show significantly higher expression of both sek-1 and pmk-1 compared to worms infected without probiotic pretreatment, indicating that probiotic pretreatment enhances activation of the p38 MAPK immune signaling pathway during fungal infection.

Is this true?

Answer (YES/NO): NO